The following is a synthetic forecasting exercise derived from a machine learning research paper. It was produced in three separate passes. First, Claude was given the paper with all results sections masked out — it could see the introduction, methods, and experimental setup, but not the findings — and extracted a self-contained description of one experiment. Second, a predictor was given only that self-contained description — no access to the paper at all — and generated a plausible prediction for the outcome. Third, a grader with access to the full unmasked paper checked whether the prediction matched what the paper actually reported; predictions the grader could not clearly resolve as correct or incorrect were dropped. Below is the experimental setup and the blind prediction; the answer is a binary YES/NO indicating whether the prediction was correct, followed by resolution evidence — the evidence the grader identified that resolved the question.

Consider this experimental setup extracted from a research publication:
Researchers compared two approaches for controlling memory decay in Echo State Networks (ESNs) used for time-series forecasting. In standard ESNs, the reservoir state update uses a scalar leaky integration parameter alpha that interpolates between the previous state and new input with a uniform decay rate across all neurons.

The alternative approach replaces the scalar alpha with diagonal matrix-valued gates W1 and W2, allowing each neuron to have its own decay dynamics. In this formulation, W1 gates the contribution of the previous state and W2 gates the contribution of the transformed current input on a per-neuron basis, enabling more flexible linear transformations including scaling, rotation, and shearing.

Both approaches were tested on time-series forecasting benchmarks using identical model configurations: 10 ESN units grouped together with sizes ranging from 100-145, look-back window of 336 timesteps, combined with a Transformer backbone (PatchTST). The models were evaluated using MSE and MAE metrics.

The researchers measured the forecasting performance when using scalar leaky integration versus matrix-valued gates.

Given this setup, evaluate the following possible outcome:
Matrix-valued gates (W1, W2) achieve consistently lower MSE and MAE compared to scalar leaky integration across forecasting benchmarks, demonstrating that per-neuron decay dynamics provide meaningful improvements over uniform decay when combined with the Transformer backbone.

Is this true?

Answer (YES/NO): NO